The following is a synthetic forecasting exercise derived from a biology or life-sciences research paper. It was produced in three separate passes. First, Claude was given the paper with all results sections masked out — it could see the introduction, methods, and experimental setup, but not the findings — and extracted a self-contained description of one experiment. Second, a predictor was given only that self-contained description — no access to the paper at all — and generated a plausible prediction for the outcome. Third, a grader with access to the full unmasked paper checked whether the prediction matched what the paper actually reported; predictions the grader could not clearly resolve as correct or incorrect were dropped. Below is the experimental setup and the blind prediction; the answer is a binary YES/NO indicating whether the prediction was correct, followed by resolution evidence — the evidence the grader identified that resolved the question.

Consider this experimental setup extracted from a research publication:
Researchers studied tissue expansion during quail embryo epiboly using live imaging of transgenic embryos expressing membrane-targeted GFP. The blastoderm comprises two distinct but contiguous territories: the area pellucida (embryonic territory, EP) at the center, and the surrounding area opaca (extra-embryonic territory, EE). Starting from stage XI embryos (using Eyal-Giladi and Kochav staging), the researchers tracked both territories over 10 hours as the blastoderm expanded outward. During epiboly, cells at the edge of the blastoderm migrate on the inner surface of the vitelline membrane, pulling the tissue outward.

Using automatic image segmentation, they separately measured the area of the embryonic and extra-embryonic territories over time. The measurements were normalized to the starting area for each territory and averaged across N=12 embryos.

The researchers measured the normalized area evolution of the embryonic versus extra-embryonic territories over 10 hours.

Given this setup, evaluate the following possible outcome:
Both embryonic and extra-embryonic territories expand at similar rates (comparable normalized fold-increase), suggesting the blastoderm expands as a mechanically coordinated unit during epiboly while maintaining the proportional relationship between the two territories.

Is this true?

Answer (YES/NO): NO